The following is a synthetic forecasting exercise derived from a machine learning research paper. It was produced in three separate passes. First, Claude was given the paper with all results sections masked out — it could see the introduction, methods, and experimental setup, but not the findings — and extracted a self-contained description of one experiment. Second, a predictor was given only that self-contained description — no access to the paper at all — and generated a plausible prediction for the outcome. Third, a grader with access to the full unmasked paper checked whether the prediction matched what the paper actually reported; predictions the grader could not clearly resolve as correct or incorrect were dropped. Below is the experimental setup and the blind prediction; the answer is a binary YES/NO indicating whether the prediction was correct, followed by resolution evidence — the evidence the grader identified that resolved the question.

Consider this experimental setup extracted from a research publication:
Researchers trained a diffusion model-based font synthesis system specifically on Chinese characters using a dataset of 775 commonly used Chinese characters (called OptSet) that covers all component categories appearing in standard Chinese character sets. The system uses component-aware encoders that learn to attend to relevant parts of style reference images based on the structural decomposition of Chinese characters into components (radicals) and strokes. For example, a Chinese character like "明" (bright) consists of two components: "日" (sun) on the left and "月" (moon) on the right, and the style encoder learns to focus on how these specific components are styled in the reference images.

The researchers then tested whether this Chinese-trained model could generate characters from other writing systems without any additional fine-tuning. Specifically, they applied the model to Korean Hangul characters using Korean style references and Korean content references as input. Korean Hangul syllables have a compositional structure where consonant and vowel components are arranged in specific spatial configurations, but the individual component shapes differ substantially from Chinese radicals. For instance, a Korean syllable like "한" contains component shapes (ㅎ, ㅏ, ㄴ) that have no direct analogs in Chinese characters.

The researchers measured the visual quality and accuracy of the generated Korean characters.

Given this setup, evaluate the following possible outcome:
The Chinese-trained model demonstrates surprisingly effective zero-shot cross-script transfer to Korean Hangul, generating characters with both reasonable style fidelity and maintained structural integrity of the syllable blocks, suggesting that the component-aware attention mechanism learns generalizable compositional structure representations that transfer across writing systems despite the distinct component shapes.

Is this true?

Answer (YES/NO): NO